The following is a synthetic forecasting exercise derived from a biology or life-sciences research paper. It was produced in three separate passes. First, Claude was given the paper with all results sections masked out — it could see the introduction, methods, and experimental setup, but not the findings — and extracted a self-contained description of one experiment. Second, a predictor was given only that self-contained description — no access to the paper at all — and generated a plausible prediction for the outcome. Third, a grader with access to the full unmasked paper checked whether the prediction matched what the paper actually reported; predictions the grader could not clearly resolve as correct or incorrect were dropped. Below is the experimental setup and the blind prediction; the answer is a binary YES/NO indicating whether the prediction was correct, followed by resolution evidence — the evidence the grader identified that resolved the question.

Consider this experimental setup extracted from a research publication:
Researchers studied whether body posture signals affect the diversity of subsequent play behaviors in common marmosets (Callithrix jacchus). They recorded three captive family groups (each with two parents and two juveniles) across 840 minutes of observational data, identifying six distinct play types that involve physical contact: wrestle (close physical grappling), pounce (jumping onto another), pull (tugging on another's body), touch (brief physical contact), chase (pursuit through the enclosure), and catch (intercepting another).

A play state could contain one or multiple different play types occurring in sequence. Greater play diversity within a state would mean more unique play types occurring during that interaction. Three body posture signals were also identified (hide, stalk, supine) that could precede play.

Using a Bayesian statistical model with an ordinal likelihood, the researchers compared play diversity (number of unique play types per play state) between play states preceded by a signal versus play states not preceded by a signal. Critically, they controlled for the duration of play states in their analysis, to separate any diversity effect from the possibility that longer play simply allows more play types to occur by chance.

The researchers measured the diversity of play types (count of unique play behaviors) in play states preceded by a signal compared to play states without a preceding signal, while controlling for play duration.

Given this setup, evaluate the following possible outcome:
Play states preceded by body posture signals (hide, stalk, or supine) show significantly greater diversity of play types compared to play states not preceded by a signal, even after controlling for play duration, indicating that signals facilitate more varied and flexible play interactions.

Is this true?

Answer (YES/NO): NO